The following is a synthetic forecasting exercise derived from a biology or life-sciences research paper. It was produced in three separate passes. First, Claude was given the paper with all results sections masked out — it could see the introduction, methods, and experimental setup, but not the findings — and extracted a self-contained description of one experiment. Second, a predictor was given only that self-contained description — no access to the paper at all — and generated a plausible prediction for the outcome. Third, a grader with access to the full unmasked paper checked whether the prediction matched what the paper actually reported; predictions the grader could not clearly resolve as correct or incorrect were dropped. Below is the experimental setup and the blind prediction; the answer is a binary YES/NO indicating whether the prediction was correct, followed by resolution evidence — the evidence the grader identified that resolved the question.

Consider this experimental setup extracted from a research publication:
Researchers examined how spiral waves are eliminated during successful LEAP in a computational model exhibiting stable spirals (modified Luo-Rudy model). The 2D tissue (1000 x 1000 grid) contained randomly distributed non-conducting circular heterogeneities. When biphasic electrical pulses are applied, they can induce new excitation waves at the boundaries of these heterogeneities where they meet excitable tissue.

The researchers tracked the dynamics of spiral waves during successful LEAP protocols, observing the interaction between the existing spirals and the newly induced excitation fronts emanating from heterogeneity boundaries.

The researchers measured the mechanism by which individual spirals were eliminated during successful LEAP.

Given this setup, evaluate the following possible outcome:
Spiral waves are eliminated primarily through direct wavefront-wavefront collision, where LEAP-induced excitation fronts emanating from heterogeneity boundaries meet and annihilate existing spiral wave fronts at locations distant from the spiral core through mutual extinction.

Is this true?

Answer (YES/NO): YES